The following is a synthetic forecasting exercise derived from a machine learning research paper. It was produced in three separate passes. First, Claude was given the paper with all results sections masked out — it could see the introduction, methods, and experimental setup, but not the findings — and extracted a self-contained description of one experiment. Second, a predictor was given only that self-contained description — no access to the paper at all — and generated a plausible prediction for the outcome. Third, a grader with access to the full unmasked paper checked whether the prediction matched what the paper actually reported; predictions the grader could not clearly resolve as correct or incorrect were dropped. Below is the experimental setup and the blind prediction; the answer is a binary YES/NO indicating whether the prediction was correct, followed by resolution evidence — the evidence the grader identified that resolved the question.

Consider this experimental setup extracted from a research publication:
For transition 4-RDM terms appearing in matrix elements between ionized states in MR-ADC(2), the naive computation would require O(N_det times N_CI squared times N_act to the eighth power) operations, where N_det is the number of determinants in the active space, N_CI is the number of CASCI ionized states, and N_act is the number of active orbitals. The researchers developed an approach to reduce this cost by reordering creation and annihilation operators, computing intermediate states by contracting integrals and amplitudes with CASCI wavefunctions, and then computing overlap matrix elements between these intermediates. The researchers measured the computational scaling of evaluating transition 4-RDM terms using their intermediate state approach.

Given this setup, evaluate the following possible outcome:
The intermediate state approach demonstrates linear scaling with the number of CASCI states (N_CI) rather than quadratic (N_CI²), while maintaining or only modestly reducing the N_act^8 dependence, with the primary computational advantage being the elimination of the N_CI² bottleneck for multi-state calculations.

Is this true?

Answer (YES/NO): NO